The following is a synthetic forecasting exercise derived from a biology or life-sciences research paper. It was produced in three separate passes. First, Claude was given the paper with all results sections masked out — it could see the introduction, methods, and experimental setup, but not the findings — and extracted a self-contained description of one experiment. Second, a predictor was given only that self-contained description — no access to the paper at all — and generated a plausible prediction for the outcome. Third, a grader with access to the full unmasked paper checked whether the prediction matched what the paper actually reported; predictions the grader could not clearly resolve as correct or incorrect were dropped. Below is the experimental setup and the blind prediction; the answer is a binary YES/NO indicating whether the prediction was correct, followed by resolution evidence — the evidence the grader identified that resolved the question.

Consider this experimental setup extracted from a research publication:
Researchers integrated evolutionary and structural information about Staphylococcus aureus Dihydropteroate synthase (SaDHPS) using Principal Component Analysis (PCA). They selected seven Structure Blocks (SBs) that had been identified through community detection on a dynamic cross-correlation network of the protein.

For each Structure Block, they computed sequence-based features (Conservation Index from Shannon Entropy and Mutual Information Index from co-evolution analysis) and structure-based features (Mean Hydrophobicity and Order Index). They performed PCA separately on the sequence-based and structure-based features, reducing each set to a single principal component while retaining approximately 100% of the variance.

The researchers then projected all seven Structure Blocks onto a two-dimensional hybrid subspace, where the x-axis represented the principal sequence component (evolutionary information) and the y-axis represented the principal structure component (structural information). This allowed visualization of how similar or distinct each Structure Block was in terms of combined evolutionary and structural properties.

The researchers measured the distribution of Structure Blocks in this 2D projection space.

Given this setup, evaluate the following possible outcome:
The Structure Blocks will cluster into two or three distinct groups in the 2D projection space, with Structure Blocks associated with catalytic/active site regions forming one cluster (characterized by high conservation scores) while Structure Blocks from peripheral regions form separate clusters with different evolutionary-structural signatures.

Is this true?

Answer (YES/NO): NO